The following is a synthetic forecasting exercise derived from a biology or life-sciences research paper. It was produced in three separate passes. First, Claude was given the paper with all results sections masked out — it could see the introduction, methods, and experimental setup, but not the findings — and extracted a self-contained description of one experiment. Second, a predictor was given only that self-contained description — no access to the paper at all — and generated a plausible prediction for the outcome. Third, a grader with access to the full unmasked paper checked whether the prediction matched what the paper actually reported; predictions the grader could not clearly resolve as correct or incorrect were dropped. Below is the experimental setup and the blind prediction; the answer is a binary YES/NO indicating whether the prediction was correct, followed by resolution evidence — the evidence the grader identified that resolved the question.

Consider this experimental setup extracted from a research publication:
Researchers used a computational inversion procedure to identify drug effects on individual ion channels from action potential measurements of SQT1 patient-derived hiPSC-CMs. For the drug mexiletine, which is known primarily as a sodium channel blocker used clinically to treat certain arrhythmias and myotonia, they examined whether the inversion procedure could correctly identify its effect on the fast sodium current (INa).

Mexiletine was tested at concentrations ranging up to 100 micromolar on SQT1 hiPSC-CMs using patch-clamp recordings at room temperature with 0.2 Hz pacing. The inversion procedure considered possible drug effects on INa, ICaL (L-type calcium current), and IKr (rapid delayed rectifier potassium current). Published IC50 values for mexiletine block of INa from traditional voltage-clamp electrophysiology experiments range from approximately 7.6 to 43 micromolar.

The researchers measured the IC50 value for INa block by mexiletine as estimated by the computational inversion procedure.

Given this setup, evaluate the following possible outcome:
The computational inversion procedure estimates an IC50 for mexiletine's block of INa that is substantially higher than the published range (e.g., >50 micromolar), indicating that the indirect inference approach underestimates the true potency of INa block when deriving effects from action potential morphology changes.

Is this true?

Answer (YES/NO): YES